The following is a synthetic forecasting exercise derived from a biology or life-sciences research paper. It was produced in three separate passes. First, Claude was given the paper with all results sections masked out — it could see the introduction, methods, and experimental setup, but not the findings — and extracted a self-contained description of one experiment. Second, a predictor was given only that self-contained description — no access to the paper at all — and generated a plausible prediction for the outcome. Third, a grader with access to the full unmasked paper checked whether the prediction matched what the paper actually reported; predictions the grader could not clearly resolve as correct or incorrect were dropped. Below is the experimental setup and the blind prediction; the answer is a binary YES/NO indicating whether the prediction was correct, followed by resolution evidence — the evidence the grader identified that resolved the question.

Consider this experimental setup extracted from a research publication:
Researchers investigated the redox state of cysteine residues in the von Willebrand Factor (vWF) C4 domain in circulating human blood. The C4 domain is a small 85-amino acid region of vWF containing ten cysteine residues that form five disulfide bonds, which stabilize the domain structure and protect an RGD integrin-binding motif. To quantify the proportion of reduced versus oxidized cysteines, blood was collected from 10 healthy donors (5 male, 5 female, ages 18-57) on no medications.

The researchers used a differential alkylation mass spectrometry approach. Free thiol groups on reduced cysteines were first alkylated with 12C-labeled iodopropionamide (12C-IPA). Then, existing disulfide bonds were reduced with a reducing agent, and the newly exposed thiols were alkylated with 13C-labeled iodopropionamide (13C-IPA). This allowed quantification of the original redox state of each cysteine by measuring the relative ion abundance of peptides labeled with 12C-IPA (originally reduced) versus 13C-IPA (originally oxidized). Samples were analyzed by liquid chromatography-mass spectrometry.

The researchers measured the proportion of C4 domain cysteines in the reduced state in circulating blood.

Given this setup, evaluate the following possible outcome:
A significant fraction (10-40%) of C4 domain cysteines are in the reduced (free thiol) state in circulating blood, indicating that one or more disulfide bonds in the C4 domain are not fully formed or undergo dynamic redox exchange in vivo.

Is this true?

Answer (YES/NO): NO